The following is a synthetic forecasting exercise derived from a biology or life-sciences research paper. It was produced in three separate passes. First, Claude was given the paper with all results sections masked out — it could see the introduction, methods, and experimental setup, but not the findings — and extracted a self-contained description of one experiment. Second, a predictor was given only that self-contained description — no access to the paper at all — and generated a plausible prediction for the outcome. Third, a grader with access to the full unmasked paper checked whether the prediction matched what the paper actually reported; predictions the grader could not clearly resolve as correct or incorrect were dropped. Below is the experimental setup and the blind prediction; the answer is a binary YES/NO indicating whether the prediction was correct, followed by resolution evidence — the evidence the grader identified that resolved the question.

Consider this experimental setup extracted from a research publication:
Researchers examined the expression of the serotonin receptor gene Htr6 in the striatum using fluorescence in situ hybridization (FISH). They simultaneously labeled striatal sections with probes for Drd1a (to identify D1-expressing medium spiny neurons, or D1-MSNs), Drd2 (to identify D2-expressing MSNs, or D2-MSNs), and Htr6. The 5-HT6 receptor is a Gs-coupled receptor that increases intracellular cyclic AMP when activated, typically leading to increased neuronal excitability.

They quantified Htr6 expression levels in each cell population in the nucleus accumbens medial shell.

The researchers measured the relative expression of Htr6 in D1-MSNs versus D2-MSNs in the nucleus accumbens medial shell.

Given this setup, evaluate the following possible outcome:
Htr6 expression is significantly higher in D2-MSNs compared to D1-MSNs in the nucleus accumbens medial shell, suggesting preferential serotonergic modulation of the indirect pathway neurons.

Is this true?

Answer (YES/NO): YES